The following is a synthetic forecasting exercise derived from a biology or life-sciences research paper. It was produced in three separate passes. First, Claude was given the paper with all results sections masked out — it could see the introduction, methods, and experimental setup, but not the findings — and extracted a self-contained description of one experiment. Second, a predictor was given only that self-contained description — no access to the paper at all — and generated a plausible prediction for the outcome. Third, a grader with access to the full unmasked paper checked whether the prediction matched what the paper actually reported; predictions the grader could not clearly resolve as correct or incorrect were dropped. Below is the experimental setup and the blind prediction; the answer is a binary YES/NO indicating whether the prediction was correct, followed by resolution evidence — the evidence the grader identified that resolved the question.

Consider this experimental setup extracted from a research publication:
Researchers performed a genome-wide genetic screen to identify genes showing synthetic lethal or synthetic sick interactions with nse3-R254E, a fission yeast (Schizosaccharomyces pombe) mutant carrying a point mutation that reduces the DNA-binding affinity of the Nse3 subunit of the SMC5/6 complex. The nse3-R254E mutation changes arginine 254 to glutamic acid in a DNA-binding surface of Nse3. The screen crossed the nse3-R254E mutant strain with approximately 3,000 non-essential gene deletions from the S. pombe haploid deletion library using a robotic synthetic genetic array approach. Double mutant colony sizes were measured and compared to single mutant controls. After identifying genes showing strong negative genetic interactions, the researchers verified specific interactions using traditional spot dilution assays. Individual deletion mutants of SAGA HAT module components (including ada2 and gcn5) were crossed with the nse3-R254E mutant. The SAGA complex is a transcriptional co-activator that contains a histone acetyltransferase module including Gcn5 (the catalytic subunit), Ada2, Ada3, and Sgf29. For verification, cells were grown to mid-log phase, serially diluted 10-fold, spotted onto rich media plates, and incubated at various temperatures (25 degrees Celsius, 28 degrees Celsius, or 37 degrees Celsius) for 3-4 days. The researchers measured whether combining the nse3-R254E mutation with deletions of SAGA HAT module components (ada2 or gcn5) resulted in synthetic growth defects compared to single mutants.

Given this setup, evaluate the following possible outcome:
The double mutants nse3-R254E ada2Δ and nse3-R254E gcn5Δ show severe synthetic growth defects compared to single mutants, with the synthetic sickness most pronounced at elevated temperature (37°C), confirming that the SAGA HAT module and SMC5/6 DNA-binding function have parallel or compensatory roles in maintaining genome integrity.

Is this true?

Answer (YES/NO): YES